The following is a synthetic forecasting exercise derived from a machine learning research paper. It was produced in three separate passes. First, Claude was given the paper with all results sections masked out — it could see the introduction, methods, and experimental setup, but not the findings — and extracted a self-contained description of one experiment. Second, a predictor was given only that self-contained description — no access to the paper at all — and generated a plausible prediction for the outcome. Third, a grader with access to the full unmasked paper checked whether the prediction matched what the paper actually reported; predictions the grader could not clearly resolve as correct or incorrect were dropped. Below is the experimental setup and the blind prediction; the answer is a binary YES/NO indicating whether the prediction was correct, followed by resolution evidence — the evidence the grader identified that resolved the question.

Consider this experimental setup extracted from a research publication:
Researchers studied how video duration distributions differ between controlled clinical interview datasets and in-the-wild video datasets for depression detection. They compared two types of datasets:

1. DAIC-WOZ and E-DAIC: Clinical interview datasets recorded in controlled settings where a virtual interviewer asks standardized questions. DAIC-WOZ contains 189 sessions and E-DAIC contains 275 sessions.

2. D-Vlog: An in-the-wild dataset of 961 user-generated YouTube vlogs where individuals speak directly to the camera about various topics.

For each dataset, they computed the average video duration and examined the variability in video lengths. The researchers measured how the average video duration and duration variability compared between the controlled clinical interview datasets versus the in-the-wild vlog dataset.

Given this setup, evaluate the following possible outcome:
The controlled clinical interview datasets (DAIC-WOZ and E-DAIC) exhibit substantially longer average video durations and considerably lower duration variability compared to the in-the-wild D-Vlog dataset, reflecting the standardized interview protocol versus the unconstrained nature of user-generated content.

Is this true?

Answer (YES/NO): YES